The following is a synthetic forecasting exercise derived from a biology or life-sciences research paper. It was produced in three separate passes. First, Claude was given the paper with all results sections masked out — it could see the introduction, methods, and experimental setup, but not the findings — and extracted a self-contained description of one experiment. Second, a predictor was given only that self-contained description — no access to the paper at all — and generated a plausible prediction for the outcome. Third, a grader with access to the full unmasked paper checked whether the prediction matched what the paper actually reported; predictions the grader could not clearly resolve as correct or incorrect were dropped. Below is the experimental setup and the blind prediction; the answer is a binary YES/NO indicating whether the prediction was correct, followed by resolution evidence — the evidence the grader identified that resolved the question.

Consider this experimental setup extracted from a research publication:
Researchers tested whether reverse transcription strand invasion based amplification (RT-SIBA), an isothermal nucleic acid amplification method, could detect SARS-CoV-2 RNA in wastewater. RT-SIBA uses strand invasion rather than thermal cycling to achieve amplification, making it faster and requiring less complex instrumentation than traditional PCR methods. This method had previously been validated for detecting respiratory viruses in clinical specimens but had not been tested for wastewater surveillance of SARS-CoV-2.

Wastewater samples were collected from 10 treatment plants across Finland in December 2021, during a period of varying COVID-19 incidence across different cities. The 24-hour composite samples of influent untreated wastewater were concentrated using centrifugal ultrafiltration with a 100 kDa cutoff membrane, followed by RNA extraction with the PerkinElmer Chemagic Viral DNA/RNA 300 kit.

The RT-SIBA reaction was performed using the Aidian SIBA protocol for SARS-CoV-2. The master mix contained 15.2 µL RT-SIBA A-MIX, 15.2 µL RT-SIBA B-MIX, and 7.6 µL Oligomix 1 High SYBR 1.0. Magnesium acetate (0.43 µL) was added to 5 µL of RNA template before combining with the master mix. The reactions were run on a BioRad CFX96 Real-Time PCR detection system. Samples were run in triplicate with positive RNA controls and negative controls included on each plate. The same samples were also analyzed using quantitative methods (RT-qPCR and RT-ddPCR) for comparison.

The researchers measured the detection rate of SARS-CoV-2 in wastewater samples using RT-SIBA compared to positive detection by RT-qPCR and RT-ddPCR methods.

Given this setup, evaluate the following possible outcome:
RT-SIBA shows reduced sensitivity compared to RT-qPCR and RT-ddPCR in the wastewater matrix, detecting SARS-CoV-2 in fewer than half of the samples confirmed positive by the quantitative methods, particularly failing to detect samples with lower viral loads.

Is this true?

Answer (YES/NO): NO